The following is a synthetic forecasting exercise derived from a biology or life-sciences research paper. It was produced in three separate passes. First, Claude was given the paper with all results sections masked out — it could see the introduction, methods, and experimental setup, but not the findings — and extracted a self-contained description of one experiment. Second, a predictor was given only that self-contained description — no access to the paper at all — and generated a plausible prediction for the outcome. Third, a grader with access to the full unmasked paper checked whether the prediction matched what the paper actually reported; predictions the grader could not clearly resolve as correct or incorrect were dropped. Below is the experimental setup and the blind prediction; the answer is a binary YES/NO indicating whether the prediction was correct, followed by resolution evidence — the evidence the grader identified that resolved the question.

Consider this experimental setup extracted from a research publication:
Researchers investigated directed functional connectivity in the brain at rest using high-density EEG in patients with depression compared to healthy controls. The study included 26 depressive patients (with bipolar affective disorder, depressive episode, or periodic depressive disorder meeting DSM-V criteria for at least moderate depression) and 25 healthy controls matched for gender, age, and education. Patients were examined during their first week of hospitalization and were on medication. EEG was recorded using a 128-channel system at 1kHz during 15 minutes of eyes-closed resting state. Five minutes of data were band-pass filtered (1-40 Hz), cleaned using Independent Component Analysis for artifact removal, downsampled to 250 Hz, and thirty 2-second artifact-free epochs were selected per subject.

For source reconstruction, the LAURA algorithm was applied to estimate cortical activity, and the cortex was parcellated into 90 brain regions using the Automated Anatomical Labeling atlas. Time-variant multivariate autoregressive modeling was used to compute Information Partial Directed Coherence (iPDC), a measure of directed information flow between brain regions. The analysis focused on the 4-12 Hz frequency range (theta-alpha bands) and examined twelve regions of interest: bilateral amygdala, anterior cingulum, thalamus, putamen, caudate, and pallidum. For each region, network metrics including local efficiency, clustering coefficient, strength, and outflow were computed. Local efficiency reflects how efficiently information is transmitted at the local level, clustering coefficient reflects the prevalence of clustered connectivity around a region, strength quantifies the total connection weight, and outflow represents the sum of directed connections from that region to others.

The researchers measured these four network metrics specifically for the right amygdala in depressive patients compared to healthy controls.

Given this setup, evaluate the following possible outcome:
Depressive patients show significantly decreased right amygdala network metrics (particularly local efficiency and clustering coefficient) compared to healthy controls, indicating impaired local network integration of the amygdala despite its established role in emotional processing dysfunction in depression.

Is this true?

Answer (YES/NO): NO